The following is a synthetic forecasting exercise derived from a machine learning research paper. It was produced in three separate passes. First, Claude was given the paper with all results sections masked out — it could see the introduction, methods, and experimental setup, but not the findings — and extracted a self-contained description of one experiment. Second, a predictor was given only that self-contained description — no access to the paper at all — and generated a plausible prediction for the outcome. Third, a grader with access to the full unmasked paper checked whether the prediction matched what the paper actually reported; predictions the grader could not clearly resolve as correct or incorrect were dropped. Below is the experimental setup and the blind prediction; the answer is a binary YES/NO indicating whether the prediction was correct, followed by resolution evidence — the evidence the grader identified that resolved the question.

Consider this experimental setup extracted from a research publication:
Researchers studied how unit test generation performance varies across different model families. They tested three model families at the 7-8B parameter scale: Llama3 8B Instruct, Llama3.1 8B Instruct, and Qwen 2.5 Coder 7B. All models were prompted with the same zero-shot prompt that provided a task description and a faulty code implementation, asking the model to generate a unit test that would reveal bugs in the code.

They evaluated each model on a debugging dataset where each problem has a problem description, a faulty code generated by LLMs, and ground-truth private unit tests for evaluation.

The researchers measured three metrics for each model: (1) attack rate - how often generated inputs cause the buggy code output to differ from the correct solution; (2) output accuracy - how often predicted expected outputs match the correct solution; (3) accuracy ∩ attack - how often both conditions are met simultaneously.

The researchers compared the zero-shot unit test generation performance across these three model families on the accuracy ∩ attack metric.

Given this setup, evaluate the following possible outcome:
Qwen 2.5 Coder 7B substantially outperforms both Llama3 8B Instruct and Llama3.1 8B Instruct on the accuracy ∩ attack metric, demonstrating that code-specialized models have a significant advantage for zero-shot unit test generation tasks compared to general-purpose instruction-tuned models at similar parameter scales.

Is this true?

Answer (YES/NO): NO